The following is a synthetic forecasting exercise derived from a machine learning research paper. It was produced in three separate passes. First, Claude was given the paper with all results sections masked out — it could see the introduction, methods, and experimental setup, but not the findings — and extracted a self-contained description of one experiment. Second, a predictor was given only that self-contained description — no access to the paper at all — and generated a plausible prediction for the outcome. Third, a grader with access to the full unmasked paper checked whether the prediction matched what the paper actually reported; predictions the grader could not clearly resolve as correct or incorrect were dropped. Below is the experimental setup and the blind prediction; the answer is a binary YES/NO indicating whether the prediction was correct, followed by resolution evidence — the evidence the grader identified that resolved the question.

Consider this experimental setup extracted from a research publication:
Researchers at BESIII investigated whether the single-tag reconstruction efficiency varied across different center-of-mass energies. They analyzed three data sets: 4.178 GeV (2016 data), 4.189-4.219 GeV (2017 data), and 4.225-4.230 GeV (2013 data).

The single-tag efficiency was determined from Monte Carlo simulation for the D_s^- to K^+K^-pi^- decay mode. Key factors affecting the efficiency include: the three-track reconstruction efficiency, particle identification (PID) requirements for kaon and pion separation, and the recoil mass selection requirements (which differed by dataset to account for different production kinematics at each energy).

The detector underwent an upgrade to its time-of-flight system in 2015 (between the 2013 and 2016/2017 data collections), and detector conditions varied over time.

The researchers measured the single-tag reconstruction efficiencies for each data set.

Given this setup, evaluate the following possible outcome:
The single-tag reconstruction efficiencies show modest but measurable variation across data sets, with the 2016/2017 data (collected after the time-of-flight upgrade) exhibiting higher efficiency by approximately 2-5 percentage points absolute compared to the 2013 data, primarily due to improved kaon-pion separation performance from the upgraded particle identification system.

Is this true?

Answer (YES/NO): NO